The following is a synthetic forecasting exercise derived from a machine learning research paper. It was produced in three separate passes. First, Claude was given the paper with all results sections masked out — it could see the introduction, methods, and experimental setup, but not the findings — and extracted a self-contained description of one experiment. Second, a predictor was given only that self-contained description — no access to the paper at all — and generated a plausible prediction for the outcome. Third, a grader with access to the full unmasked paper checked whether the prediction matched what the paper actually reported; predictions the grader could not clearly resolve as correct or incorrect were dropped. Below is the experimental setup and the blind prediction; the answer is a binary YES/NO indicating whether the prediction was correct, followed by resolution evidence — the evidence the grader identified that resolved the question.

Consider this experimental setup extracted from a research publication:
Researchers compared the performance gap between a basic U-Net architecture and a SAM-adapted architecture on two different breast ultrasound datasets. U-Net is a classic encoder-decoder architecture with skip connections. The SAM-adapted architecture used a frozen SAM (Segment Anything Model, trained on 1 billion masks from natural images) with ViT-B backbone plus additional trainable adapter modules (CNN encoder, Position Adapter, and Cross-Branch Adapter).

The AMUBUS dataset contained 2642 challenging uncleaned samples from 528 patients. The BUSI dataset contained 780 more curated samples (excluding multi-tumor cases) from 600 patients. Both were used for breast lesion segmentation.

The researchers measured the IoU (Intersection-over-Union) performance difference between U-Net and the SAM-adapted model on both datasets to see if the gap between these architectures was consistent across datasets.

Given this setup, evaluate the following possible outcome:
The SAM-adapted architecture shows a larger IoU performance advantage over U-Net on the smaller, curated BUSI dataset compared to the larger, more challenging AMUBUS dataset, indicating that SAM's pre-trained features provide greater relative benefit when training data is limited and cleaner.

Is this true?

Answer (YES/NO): YES